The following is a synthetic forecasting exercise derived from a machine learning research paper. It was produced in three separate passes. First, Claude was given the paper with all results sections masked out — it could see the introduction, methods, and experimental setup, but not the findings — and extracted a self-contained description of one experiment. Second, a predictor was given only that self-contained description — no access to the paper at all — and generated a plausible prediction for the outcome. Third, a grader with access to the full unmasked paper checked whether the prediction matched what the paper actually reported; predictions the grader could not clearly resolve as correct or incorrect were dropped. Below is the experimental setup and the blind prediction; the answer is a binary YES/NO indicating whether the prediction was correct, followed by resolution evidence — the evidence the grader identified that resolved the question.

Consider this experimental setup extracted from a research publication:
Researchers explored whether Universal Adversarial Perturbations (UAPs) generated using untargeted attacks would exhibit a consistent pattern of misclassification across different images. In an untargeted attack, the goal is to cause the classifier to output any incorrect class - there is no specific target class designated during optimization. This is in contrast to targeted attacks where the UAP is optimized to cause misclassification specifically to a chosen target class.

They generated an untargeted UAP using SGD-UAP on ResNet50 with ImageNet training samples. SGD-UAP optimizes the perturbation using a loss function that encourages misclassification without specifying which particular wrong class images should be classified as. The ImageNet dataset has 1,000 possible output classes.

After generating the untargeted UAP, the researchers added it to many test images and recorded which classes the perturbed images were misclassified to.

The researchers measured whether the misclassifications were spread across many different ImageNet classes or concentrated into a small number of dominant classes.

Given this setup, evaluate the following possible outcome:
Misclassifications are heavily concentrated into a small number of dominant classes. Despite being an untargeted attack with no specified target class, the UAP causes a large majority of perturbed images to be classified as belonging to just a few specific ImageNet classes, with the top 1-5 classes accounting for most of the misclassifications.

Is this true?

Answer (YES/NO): YES